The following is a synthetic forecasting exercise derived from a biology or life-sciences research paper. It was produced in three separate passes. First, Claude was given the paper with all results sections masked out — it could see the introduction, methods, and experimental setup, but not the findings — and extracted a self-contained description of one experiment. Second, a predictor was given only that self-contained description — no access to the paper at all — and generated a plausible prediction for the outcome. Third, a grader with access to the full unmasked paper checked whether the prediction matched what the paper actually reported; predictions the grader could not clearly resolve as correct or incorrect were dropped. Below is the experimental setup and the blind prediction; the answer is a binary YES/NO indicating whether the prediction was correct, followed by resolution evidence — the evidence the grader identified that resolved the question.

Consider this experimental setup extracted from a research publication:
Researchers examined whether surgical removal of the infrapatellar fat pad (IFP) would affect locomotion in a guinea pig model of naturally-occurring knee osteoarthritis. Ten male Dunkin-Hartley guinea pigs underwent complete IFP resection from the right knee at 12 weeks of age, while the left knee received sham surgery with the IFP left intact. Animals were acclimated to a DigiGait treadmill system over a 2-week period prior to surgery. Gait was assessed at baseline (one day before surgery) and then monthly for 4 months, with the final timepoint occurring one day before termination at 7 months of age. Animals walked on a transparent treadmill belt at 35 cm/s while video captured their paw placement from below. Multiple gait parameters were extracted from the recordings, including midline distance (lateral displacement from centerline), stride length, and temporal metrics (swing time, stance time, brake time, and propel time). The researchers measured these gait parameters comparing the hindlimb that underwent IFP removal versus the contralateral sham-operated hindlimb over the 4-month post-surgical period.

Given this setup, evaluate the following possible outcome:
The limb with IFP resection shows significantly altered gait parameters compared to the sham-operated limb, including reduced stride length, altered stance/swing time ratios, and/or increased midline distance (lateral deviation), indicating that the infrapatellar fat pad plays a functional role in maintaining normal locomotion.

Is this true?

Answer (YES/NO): NO